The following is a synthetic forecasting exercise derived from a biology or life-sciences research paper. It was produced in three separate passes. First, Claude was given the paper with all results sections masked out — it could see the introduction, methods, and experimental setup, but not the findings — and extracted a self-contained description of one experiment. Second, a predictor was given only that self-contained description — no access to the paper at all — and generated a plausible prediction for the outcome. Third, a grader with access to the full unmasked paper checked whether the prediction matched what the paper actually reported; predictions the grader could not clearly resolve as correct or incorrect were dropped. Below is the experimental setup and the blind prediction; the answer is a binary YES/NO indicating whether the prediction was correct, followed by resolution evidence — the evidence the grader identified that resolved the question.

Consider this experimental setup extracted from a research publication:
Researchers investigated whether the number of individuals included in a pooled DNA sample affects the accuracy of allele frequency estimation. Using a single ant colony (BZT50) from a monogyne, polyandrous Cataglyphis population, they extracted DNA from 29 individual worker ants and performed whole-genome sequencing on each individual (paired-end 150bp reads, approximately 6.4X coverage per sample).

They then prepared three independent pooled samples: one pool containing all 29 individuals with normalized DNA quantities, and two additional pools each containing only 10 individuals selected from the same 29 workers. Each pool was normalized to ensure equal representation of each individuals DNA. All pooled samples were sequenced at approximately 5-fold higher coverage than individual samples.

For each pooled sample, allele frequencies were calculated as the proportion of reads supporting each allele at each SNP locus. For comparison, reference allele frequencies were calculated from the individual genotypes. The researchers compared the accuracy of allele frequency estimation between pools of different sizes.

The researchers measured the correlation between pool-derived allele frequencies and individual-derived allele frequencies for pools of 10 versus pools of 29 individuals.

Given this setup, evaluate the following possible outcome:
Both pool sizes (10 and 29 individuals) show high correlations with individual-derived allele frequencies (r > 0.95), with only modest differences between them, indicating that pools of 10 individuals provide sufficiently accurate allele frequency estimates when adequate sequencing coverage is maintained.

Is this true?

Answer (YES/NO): NO